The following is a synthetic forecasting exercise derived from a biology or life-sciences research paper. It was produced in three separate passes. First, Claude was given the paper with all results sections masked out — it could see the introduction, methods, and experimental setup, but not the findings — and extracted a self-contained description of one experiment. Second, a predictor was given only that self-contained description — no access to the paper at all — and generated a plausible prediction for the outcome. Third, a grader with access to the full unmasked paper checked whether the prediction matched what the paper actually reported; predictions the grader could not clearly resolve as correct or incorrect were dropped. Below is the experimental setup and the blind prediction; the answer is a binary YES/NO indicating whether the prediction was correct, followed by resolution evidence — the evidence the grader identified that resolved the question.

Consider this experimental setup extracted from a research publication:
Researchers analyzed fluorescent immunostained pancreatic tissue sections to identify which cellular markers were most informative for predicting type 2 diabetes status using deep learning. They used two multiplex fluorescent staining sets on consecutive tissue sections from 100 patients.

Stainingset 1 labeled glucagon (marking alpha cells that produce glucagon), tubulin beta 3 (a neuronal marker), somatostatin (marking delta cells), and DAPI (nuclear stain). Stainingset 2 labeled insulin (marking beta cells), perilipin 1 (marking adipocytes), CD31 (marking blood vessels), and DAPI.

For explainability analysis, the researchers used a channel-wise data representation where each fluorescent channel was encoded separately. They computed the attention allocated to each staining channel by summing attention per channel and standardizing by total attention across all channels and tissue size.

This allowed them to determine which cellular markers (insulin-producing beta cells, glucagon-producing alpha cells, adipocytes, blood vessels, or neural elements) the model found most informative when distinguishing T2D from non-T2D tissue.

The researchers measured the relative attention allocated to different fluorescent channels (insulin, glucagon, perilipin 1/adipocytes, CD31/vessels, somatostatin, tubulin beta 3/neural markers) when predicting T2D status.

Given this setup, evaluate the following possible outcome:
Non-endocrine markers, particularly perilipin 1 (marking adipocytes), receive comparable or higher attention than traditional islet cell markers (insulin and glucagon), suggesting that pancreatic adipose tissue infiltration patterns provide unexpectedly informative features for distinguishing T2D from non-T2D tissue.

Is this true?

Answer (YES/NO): NO